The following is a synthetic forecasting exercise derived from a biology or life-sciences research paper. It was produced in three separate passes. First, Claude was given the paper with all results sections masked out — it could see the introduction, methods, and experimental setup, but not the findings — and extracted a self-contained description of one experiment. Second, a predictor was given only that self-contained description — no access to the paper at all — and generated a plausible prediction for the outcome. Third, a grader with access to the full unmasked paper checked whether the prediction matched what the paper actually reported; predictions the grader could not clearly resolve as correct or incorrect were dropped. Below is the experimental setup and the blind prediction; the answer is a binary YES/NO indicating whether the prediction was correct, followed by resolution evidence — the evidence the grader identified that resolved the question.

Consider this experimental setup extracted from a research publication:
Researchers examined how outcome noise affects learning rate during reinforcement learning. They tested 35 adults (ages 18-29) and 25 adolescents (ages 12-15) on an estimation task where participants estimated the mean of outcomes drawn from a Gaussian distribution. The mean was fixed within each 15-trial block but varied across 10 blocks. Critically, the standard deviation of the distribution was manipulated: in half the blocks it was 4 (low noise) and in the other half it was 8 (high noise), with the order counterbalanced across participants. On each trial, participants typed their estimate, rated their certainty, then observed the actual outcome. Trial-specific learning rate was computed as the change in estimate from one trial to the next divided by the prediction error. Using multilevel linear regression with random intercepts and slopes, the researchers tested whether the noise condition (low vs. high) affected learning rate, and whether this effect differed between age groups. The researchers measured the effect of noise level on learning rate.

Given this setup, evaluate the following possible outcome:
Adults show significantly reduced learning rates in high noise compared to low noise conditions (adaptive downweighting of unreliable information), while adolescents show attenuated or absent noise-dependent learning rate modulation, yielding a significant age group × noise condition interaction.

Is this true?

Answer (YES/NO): NO